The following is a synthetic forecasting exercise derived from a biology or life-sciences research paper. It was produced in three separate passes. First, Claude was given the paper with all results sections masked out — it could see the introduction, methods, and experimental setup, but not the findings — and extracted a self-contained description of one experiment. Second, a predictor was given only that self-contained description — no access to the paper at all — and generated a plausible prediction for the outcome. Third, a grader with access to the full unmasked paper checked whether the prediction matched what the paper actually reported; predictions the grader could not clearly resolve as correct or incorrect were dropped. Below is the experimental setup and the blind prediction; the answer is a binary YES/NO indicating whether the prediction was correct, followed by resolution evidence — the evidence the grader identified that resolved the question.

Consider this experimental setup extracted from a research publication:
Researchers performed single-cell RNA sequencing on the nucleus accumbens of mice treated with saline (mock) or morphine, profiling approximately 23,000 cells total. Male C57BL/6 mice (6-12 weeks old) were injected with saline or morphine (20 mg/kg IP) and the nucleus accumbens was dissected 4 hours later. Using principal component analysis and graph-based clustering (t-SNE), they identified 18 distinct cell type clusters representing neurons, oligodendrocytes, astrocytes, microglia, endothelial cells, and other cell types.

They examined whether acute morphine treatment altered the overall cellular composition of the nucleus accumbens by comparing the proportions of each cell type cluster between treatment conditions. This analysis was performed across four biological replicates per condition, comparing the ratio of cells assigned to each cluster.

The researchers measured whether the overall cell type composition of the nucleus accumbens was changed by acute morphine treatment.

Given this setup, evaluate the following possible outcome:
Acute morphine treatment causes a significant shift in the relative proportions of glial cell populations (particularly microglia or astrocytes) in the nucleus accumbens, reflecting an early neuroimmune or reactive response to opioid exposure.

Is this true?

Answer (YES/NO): NO